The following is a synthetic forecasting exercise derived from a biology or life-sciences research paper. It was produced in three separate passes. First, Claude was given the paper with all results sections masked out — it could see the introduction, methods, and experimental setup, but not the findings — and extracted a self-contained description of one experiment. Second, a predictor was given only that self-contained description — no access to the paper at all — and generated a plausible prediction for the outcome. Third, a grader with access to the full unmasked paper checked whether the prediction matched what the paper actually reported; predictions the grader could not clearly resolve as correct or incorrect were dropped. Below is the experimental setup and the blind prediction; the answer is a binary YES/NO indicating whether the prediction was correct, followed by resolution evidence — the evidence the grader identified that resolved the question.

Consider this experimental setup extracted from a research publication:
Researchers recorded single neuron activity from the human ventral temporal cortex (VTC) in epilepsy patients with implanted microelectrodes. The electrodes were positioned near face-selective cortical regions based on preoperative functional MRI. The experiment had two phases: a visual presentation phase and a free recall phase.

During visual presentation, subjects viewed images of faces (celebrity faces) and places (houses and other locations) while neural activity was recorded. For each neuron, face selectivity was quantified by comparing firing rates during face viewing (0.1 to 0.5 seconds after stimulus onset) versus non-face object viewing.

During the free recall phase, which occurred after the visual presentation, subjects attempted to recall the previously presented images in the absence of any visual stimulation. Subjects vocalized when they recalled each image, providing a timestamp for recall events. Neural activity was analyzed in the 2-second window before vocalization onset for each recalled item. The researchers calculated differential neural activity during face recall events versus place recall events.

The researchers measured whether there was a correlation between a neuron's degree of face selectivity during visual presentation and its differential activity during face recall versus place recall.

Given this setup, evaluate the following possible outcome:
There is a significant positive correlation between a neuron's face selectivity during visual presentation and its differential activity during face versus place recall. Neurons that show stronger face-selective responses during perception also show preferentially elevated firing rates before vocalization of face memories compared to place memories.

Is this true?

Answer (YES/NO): YES